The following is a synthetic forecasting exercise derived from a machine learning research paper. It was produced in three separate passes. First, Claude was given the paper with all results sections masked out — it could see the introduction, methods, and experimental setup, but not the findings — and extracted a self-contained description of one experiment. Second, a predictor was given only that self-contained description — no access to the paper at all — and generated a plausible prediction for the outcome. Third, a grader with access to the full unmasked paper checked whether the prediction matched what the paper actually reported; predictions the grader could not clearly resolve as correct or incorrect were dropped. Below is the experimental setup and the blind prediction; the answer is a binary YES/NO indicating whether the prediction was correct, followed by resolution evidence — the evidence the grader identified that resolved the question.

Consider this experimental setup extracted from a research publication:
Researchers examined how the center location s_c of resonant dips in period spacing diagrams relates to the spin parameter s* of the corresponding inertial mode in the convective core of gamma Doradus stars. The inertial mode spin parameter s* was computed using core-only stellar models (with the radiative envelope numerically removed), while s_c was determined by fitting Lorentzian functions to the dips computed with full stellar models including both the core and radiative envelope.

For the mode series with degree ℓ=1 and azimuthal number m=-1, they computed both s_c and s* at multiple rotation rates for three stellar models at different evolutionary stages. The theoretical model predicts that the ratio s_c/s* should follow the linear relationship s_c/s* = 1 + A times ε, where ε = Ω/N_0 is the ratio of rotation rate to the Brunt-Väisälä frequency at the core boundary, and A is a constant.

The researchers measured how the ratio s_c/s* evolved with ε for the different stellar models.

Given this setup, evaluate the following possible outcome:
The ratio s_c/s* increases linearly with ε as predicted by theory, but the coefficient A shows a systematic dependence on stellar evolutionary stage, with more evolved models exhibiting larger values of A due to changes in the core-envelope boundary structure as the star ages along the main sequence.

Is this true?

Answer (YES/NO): NO